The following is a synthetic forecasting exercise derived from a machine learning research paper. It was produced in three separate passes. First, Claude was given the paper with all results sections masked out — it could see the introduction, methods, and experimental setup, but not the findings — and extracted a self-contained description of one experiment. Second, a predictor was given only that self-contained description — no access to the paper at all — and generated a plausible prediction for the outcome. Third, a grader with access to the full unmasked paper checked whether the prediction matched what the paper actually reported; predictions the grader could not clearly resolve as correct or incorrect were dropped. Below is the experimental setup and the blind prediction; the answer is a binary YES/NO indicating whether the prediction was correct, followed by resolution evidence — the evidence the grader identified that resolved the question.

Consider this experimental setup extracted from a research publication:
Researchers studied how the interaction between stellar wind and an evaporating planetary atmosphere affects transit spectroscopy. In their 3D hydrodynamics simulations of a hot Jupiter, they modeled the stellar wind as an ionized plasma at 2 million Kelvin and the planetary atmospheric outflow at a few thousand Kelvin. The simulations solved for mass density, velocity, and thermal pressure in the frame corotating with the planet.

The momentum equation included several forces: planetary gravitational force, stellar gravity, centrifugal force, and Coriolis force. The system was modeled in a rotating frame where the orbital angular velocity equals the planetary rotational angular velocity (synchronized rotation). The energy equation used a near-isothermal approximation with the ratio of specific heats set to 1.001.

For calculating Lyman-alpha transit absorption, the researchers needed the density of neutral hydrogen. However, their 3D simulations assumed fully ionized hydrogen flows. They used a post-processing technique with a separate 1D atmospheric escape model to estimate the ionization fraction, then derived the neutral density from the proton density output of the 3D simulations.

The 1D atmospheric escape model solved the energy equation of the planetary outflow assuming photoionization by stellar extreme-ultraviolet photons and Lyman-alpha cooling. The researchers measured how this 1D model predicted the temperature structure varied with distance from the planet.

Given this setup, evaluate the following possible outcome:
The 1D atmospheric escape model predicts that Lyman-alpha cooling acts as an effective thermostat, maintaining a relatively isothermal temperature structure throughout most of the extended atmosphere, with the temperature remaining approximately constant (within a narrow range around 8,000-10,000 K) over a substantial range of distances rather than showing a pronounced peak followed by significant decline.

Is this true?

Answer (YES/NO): NO